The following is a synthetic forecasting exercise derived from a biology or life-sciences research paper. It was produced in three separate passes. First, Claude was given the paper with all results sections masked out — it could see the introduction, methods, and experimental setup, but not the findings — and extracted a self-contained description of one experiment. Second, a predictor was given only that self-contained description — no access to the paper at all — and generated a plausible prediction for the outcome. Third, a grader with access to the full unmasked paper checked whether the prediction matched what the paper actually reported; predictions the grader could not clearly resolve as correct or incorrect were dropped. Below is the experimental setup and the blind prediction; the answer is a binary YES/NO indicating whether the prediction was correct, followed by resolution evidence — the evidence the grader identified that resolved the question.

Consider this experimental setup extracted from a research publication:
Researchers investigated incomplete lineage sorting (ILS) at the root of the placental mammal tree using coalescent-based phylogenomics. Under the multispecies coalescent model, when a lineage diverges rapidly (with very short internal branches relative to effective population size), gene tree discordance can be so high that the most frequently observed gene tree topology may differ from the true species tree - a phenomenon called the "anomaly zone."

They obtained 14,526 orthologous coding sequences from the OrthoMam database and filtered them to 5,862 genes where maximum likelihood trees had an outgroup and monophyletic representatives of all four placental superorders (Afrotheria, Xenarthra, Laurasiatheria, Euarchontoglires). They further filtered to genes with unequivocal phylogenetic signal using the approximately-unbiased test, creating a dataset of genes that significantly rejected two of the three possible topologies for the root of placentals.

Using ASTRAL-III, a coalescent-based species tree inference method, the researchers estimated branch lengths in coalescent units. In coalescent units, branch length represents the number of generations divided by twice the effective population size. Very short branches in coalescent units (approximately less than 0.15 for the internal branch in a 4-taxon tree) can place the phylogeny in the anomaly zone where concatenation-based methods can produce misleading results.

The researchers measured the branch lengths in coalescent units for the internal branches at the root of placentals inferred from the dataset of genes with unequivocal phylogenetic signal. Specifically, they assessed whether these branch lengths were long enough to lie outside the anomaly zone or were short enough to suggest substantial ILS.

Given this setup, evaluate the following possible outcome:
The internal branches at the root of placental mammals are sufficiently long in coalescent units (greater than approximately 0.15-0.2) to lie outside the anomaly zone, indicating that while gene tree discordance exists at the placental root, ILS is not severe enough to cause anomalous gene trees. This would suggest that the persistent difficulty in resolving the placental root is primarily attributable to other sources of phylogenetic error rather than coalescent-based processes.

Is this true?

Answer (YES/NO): NO